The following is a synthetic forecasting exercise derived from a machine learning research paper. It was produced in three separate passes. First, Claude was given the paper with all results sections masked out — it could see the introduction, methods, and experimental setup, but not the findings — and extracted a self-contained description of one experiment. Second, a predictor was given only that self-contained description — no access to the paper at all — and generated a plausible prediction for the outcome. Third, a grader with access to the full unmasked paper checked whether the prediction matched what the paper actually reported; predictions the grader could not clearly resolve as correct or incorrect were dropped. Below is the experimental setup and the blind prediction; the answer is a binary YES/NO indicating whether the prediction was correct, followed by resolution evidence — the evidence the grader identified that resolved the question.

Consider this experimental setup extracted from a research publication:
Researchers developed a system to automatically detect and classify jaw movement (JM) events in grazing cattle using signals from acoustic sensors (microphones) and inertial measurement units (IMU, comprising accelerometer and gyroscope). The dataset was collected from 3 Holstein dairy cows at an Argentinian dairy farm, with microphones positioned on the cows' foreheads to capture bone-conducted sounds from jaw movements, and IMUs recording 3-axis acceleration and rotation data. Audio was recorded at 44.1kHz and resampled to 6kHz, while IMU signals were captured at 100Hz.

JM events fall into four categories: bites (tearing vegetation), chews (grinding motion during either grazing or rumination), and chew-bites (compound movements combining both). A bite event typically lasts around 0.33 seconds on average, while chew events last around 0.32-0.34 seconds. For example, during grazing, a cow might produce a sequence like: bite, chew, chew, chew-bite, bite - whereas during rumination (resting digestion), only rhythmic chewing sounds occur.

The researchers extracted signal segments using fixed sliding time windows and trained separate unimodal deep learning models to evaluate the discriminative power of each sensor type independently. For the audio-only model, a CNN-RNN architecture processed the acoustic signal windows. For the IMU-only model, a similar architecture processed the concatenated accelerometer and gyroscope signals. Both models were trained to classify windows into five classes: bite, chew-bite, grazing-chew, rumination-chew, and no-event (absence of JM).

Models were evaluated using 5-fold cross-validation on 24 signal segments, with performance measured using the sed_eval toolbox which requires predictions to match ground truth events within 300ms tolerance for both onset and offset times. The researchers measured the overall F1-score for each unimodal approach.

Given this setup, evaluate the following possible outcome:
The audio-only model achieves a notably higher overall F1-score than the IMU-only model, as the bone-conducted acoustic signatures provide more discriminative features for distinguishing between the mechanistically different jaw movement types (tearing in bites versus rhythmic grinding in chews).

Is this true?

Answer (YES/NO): YES